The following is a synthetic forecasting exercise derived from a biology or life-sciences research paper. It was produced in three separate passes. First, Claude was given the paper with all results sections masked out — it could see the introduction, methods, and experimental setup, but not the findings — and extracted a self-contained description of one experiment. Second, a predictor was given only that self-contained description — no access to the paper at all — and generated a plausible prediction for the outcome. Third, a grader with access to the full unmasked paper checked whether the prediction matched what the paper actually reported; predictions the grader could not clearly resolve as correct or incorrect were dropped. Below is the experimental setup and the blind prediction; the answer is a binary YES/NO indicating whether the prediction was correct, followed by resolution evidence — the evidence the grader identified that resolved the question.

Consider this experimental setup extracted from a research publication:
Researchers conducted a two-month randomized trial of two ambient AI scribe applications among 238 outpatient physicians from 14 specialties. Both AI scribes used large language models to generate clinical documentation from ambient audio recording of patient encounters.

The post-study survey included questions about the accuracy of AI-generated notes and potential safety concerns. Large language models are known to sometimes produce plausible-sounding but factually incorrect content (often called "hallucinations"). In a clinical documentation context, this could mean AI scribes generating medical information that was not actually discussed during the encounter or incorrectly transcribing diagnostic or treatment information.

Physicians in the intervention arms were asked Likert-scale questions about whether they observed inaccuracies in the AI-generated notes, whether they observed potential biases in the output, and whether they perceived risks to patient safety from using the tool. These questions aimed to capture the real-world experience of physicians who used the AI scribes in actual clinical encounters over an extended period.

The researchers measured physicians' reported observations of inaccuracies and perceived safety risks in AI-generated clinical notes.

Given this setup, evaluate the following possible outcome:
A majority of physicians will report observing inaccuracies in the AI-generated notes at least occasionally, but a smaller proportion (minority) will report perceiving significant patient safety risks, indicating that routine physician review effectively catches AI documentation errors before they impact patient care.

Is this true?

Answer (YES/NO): NO